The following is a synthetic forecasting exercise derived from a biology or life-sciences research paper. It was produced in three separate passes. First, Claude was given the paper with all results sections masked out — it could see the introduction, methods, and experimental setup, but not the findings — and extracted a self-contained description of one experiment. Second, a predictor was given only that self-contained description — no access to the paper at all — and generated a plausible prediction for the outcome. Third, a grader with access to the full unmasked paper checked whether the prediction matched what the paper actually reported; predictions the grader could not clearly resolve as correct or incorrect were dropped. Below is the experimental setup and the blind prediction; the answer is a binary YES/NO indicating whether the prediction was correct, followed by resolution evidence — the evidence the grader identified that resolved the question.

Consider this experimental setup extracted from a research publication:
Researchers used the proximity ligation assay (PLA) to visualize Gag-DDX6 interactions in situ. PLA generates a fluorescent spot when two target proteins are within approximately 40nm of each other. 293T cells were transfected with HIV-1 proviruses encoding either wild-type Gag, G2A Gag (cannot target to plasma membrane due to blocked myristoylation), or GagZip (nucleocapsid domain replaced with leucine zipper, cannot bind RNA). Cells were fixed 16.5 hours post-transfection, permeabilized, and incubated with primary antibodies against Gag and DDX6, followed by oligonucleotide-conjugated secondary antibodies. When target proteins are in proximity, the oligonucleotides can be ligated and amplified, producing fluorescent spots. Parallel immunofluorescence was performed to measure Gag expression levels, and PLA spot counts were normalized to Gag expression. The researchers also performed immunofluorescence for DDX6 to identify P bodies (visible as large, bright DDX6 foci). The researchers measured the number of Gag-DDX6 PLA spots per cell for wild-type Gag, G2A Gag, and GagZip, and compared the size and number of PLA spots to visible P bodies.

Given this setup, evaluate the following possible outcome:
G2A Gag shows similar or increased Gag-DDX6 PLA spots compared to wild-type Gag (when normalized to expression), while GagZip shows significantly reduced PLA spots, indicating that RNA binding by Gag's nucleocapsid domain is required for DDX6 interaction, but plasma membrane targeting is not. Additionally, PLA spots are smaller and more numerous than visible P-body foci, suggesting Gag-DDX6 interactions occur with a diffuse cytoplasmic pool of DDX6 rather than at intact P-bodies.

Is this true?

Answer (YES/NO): NO